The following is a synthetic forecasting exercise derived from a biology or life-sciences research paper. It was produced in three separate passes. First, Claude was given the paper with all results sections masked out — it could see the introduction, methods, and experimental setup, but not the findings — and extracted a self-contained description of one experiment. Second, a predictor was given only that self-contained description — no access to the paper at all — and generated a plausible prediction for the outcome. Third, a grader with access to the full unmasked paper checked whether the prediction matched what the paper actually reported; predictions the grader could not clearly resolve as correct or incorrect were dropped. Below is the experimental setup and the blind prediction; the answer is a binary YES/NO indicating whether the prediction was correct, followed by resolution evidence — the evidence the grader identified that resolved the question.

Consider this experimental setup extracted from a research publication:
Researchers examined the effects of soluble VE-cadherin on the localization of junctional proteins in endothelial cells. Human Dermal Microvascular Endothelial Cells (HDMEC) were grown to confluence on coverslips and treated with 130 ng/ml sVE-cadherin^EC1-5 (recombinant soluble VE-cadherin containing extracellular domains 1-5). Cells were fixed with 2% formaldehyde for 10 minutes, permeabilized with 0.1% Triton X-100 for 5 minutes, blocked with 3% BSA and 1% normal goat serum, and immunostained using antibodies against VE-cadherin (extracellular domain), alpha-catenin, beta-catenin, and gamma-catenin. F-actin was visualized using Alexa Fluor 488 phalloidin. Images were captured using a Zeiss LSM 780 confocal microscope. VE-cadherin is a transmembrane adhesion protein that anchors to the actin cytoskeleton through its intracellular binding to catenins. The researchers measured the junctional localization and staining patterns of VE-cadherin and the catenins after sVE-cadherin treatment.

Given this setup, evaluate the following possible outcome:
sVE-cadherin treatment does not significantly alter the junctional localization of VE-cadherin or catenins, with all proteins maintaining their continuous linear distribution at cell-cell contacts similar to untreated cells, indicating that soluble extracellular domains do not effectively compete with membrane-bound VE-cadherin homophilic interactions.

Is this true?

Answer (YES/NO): NO